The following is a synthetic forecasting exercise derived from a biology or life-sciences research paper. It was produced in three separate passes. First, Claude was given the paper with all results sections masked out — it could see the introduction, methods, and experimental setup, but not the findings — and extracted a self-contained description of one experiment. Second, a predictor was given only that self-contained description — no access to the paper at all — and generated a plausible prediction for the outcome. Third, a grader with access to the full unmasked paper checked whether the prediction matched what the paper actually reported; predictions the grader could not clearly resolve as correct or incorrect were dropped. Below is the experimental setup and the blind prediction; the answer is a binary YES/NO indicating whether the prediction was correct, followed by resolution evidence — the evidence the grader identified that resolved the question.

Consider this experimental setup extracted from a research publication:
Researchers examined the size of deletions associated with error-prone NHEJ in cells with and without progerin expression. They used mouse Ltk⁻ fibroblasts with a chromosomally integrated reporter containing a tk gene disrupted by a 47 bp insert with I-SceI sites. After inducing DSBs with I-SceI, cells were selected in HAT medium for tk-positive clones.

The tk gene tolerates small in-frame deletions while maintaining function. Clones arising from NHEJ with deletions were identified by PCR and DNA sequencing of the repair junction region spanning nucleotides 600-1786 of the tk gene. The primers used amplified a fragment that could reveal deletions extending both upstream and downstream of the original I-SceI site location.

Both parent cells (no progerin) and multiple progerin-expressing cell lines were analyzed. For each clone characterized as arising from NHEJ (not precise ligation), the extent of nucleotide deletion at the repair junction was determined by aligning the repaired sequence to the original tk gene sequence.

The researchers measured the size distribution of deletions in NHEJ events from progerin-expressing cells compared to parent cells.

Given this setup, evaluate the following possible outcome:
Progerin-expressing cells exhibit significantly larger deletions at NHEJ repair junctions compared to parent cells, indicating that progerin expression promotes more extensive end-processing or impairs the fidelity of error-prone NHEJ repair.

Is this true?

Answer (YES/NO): YES